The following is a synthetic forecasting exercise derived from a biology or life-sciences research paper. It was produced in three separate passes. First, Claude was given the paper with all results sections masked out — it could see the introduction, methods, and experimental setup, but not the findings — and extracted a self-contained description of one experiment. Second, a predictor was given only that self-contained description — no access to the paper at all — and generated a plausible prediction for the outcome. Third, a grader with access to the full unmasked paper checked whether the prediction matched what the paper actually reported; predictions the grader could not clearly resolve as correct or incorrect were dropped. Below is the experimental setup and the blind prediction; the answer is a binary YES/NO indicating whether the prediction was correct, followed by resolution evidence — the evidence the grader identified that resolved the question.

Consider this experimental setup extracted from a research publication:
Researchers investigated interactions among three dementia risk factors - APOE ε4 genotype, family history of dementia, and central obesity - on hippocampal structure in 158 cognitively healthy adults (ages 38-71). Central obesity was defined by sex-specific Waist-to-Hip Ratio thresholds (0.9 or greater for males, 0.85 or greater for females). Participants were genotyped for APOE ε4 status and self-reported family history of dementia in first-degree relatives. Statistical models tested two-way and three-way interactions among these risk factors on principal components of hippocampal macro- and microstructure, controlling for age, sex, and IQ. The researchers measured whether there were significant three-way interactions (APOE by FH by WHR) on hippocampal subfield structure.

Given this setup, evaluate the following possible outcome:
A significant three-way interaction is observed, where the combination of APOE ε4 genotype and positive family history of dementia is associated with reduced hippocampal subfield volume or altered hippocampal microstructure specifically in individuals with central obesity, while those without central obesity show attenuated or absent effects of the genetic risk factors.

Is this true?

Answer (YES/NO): NO